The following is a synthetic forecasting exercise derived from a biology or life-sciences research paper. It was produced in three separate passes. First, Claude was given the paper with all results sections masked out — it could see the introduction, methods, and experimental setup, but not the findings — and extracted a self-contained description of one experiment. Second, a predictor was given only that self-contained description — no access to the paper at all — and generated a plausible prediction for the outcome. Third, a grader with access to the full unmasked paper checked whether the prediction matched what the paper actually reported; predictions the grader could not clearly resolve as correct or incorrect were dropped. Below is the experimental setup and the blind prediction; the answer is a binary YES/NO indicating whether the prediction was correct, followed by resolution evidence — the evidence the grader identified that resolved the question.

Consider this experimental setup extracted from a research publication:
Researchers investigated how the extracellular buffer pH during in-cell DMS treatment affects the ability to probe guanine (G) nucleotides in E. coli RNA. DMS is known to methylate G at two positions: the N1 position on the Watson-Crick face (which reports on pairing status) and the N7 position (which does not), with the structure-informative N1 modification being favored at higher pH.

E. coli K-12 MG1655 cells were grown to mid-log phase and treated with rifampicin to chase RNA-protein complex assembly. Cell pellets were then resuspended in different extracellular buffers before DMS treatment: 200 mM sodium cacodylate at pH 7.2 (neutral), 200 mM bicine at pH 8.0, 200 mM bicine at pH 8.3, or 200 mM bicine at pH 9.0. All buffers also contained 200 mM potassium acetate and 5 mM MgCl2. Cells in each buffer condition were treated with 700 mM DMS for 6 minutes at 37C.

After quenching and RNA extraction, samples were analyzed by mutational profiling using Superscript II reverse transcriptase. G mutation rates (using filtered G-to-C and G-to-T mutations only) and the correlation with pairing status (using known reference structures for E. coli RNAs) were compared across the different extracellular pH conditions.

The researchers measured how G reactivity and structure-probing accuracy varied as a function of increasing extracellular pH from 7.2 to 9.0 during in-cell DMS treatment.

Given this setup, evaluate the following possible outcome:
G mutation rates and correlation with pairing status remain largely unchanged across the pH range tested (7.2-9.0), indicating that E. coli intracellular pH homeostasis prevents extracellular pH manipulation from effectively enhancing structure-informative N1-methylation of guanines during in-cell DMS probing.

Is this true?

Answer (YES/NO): NO